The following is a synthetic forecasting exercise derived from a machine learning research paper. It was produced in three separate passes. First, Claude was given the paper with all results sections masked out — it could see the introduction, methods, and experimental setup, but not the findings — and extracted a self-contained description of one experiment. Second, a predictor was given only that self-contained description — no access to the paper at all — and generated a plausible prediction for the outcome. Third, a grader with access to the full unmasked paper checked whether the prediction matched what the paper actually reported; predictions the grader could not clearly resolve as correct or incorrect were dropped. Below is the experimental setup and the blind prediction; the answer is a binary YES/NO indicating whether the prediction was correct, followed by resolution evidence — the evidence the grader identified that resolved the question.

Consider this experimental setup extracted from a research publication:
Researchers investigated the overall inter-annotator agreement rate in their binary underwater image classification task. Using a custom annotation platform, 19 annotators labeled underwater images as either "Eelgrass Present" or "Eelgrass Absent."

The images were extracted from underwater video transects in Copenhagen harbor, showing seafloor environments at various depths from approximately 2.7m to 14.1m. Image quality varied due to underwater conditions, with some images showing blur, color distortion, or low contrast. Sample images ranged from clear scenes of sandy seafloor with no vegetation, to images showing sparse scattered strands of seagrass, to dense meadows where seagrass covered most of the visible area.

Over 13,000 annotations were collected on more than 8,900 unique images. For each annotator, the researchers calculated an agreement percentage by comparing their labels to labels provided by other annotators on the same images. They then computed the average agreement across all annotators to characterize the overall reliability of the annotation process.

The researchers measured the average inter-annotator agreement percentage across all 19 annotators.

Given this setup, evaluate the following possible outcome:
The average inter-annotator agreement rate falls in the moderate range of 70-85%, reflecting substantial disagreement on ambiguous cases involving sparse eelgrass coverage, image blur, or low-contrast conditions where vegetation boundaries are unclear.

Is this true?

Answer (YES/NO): NO